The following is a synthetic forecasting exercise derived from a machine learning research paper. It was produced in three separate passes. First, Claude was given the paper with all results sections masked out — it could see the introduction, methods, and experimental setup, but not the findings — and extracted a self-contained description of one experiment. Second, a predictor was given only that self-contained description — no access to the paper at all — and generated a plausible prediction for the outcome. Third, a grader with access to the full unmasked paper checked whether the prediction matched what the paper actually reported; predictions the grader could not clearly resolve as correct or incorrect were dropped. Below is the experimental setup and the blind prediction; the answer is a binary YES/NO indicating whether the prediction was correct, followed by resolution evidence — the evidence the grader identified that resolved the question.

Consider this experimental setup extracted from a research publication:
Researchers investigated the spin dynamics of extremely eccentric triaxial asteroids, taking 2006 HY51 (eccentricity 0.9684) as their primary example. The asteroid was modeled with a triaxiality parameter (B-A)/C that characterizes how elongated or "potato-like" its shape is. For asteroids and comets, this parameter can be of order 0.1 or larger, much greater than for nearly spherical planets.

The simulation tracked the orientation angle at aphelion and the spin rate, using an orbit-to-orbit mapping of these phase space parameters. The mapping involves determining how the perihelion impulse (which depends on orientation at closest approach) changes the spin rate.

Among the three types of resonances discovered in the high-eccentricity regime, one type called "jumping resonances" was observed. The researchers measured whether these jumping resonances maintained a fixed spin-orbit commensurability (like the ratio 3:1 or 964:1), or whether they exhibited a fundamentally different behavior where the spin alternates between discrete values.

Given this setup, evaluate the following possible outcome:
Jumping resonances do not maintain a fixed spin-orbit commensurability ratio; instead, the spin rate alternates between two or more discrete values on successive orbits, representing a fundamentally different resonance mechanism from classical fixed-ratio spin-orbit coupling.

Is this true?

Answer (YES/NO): YES